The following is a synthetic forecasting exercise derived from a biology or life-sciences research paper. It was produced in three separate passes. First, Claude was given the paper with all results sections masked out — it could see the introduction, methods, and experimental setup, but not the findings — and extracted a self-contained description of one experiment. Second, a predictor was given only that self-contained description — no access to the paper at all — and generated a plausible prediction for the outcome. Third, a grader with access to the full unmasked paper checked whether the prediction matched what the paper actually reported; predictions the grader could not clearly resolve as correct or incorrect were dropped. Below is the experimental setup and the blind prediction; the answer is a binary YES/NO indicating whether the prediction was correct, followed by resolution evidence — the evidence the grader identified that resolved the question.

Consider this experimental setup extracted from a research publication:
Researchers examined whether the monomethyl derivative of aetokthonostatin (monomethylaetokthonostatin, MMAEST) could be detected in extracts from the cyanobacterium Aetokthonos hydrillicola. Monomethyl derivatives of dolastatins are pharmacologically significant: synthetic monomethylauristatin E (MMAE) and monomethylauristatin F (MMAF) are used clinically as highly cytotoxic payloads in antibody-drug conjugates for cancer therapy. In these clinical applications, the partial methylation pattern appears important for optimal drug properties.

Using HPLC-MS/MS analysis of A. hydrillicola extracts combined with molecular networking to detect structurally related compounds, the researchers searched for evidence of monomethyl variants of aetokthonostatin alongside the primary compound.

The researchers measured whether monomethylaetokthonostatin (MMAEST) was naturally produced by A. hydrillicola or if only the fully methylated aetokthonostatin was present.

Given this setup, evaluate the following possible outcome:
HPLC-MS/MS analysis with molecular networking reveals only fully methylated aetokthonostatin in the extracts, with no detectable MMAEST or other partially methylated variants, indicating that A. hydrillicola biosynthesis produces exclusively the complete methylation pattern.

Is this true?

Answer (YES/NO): NO